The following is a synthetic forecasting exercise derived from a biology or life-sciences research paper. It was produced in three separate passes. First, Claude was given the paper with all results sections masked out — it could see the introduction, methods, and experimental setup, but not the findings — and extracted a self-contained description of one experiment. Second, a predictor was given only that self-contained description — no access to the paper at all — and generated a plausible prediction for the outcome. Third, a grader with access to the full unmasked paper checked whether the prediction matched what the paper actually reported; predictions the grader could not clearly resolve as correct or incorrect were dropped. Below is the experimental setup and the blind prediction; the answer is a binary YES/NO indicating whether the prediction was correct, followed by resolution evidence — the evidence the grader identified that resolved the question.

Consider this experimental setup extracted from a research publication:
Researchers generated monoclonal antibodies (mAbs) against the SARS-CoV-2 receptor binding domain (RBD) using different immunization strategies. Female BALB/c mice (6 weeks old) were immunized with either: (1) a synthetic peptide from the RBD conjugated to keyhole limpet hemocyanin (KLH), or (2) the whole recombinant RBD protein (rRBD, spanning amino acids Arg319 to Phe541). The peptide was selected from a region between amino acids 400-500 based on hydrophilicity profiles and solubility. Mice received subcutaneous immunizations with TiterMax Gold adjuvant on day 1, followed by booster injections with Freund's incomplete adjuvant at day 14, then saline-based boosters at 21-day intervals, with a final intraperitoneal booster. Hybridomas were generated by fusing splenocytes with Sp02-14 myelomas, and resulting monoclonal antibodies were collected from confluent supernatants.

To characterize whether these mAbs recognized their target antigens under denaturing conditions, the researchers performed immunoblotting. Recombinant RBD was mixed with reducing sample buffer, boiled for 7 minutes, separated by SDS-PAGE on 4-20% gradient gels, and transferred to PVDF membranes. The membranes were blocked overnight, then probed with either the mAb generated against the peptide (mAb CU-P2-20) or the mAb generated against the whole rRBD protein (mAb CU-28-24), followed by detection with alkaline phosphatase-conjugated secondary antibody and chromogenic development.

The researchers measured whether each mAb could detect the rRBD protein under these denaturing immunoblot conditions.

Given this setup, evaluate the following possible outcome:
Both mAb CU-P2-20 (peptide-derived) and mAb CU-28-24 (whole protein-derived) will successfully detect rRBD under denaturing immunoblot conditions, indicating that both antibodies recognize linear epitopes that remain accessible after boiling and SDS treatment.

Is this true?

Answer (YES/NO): NO